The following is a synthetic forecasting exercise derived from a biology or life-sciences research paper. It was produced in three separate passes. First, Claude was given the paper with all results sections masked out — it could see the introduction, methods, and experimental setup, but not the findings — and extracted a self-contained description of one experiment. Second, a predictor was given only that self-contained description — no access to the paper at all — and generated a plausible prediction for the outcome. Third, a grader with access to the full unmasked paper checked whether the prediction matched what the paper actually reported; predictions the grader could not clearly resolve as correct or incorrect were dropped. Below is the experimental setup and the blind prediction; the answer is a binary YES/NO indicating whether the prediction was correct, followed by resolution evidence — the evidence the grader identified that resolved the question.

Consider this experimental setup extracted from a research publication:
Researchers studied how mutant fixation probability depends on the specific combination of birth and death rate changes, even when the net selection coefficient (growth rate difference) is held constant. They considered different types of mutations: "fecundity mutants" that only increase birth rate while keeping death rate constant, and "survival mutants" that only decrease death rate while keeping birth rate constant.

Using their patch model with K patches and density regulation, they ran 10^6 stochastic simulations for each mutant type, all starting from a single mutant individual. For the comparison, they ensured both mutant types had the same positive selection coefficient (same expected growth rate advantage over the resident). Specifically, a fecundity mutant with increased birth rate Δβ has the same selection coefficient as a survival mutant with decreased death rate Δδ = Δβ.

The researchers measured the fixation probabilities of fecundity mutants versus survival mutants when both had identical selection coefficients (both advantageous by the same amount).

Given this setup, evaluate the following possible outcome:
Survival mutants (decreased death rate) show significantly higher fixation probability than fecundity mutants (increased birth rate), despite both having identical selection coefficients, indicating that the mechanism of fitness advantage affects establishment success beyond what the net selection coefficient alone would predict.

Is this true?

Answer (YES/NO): YES